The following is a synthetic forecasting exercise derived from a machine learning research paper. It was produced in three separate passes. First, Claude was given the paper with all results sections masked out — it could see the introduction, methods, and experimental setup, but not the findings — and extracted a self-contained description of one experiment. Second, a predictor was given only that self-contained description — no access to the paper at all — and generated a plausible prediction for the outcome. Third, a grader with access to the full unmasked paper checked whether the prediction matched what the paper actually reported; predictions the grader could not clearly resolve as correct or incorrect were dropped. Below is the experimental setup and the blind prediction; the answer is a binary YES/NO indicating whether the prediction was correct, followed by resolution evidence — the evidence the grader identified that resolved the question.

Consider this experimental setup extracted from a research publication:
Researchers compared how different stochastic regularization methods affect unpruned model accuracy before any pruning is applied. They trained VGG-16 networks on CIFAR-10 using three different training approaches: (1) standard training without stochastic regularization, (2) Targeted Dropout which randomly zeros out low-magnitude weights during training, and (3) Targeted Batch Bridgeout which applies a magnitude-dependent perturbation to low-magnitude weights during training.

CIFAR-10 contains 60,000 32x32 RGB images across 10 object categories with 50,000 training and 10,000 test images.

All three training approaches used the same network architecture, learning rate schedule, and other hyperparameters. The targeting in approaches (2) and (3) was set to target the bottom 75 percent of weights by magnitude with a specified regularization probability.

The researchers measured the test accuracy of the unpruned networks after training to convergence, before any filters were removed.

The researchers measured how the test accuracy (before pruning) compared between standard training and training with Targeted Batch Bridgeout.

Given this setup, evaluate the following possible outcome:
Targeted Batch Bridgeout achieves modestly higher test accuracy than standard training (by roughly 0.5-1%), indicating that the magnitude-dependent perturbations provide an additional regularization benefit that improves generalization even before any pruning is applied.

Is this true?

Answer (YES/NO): NO